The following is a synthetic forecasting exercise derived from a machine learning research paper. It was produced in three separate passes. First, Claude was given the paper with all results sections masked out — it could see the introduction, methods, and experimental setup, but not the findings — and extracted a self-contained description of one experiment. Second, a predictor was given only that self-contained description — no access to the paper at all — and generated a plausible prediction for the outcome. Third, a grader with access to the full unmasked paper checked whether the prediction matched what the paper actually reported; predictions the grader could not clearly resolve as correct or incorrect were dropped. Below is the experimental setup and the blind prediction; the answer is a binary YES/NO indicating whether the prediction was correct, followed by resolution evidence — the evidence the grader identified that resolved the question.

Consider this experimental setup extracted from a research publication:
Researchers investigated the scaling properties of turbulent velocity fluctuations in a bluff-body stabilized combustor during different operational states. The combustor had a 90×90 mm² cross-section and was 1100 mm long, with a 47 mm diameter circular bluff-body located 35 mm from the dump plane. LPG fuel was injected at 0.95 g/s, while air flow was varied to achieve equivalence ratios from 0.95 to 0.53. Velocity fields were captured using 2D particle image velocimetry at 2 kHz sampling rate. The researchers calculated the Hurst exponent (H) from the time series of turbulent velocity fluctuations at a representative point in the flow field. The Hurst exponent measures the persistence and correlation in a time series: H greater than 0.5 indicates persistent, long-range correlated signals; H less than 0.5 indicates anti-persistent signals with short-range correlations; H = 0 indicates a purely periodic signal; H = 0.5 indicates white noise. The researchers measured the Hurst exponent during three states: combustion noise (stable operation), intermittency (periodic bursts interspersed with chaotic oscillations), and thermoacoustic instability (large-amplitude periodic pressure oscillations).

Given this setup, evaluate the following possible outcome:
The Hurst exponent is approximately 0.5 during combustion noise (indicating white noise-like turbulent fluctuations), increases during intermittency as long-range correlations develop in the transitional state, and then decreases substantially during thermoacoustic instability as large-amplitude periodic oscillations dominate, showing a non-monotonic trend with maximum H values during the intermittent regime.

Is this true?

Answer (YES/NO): NO